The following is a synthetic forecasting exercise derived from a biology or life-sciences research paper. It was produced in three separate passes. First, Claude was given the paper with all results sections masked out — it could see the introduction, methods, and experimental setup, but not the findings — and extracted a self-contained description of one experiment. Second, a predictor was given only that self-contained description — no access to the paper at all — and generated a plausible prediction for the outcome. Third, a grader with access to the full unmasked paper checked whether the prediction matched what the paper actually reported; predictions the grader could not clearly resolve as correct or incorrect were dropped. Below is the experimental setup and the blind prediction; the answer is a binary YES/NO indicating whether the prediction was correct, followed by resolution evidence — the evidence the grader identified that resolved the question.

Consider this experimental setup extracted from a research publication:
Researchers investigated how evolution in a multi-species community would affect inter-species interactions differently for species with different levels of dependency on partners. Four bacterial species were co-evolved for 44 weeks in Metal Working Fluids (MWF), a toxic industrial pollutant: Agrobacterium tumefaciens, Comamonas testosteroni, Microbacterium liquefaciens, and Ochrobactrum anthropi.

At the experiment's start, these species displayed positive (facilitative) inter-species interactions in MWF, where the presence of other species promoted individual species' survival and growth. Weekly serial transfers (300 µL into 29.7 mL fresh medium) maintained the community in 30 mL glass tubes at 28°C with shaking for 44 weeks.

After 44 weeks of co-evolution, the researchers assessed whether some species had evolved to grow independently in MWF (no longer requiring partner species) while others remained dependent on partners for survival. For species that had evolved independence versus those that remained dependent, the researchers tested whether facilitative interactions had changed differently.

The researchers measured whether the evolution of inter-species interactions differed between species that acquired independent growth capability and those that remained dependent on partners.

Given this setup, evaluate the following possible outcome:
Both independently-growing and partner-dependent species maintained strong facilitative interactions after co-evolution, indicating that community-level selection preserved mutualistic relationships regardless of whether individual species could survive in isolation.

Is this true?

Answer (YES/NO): NO